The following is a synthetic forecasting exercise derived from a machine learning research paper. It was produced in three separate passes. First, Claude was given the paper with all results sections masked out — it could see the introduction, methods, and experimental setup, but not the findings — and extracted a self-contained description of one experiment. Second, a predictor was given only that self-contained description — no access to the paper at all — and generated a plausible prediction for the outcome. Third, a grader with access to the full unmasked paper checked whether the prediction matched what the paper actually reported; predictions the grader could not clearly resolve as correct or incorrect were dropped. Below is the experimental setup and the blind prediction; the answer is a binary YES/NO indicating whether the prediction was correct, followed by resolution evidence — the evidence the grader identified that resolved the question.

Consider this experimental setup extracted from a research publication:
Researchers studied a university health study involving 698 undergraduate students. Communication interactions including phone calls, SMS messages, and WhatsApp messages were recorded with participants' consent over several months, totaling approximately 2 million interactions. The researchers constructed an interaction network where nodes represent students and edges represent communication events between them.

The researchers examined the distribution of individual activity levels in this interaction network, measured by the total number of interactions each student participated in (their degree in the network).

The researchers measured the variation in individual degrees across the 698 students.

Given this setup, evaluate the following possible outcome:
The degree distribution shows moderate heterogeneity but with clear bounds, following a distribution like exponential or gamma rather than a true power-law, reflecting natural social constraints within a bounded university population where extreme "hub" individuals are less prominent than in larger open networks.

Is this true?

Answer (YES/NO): NO